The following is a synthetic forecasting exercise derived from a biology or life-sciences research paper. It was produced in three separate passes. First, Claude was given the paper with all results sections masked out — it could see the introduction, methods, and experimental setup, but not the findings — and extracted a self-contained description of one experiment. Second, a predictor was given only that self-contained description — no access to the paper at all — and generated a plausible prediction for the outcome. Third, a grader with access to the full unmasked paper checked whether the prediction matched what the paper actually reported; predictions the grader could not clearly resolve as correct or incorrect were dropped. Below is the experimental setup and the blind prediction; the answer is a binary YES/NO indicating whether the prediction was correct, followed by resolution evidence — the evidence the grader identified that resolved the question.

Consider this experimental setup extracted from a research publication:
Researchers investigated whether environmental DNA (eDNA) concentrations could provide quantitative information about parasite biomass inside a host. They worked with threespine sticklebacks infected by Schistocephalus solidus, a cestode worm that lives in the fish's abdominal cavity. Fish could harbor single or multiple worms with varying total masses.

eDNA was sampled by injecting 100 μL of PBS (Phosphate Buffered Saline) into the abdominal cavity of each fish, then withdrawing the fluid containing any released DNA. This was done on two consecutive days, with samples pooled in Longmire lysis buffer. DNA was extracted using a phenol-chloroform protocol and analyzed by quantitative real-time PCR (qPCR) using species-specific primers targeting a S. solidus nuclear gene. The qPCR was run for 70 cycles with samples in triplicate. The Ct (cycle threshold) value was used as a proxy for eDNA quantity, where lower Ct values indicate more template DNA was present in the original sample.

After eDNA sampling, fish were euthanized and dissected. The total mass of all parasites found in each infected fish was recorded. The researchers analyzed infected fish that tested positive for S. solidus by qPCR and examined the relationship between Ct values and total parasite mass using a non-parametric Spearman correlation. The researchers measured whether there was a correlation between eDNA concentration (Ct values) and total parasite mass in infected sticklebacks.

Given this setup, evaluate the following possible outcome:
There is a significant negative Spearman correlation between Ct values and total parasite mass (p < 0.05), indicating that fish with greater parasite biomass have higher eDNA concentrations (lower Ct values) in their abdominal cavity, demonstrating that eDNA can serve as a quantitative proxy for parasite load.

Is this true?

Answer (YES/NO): YES